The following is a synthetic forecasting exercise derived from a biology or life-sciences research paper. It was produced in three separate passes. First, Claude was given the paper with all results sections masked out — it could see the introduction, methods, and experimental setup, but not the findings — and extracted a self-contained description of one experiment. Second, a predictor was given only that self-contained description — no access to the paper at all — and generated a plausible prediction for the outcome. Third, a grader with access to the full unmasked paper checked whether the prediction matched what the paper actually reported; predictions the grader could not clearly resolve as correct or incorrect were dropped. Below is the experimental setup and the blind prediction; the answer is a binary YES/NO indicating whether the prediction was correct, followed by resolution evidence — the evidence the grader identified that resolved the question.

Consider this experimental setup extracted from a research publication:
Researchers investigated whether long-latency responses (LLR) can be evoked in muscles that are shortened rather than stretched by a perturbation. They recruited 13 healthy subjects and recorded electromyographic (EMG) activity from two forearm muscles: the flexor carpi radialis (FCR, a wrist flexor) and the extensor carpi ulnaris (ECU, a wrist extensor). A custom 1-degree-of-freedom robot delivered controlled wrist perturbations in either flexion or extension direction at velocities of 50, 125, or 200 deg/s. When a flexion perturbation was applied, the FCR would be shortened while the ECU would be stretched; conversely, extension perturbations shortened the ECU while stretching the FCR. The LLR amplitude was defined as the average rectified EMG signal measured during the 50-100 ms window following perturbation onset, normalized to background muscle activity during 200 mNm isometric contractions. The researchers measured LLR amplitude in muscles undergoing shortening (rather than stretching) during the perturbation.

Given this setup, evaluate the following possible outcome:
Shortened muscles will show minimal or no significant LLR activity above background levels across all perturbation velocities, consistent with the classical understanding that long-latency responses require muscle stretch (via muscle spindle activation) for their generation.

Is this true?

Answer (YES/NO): NO